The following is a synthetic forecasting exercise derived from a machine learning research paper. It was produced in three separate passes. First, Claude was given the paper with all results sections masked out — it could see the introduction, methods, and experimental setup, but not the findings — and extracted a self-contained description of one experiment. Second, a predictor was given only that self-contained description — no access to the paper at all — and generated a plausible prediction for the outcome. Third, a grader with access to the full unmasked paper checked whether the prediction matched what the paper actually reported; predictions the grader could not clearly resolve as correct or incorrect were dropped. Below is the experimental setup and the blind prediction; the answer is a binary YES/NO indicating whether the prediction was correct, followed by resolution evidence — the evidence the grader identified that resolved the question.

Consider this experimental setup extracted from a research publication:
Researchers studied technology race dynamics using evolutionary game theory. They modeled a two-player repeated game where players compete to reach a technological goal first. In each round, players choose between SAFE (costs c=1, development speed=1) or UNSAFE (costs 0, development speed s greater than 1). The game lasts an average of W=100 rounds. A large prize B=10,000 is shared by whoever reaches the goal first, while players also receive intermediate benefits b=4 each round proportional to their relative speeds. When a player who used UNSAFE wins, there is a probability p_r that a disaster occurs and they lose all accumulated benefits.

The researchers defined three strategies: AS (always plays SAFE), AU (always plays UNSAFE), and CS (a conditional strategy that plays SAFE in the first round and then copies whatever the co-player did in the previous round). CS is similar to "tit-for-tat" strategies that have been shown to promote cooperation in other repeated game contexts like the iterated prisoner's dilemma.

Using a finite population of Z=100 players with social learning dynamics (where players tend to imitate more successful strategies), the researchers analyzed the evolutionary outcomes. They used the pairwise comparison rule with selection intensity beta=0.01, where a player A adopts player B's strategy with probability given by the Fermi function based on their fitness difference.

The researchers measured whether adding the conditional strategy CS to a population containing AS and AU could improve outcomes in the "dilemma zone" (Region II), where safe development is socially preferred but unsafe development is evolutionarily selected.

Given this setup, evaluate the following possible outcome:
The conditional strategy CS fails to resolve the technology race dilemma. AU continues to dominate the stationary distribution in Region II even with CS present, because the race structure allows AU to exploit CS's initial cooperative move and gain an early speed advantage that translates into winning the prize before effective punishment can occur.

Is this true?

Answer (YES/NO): YES